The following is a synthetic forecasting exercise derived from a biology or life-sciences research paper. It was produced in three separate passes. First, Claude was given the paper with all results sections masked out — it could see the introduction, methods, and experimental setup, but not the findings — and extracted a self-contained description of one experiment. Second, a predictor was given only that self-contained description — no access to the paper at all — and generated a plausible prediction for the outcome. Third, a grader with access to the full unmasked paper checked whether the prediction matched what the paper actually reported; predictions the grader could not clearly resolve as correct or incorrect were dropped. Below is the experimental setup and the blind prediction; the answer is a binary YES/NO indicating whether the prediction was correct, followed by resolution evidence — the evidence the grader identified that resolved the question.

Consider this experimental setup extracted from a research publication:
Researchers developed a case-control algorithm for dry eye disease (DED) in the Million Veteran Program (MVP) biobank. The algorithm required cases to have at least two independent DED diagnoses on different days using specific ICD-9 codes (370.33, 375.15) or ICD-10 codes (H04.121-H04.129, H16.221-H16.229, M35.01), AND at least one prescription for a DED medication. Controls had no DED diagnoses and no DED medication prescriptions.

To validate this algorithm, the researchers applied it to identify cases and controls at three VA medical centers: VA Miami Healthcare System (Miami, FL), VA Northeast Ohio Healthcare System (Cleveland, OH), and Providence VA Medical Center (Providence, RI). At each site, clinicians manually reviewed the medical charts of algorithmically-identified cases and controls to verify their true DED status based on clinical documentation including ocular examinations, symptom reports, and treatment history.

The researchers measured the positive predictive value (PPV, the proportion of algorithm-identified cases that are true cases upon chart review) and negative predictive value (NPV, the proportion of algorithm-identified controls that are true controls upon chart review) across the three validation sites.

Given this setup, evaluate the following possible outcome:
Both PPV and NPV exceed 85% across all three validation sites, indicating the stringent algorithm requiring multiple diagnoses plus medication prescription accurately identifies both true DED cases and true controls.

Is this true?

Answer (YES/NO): YES